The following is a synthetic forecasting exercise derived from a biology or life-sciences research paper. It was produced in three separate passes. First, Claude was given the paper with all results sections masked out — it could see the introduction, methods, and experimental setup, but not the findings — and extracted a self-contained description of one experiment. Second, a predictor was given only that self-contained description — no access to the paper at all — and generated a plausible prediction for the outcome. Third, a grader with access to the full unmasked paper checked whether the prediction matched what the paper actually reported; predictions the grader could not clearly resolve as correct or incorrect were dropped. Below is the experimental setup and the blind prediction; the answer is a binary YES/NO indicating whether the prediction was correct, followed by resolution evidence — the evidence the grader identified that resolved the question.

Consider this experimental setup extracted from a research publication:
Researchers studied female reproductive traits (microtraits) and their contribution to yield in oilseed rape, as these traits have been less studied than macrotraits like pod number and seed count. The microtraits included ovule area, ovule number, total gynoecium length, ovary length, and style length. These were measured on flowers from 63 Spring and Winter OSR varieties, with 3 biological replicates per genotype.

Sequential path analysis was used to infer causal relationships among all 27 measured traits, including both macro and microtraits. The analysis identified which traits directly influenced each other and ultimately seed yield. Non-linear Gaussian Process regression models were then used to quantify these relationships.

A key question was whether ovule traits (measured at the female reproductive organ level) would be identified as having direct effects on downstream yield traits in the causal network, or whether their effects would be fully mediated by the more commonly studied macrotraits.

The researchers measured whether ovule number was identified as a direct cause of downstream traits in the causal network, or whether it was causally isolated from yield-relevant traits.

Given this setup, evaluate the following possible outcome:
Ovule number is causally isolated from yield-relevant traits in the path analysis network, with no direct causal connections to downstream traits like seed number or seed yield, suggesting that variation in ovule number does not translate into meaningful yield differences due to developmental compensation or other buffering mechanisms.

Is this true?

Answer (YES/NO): NO